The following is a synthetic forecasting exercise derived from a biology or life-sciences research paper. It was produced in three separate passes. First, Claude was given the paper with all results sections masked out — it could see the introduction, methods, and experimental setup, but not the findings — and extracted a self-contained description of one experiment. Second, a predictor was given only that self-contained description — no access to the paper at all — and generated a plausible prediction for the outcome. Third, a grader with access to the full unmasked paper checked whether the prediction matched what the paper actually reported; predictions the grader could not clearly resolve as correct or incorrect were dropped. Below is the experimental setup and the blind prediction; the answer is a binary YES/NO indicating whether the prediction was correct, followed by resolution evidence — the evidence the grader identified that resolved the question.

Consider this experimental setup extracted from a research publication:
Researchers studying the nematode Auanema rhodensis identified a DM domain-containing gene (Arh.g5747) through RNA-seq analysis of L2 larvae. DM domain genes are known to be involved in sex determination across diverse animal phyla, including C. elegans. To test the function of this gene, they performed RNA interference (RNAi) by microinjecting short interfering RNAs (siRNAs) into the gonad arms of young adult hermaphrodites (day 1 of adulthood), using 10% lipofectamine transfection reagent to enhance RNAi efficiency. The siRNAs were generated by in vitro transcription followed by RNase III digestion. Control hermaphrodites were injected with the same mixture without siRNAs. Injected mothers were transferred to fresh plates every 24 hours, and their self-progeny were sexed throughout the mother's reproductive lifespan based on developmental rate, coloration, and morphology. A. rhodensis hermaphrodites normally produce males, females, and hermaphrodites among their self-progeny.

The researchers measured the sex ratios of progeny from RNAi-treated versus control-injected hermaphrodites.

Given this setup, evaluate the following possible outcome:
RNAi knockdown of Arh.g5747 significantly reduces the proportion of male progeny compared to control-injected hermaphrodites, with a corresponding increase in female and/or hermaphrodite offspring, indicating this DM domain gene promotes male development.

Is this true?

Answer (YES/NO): NO